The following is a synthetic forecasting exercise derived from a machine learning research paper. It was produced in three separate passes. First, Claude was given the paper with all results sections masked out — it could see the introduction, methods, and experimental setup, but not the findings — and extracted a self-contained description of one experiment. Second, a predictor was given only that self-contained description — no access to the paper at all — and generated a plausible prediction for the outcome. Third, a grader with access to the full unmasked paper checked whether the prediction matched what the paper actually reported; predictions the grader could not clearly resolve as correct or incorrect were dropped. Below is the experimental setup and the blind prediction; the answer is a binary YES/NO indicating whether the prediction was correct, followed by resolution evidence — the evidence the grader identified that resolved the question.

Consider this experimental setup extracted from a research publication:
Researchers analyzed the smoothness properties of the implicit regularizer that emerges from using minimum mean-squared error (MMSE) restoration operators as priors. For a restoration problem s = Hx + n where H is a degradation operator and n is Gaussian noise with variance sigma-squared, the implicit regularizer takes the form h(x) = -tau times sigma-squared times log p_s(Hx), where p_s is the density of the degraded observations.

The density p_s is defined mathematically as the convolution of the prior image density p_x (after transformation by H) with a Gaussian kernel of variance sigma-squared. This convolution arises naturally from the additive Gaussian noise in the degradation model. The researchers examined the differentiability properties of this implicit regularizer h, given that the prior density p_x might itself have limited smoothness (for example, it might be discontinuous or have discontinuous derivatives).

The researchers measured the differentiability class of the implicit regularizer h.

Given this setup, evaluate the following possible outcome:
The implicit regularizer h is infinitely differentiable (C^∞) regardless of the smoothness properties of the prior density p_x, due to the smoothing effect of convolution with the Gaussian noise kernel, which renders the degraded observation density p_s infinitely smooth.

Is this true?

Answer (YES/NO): YES